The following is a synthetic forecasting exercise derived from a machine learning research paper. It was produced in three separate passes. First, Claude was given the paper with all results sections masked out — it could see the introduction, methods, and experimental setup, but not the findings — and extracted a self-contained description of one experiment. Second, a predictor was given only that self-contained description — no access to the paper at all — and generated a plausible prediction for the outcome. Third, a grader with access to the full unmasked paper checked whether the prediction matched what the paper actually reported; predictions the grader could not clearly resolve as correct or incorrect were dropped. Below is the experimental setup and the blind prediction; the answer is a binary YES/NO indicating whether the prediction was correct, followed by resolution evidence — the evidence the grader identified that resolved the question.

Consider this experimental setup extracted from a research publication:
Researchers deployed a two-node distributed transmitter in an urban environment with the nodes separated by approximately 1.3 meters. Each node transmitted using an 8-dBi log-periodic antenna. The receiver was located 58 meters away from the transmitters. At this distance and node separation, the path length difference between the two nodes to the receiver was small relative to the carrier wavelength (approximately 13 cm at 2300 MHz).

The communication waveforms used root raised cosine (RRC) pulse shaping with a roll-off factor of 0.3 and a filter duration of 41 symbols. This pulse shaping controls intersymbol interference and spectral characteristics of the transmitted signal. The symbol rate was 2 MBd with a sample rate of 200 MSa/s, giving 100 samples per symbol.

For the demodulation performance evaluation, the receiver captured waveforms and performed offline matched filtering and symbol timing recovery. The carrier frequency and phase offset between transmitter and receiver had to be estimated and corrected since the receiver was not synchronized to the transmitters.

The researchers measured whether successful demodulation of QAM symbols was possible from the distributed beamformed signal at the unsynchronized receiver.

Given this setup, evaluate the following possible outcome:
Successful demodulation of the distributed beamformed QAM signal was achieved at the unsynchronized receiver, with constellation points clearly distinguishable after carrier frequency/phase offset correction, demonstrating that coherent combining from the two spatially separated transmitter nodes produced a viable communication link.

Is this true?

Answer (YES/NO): YES